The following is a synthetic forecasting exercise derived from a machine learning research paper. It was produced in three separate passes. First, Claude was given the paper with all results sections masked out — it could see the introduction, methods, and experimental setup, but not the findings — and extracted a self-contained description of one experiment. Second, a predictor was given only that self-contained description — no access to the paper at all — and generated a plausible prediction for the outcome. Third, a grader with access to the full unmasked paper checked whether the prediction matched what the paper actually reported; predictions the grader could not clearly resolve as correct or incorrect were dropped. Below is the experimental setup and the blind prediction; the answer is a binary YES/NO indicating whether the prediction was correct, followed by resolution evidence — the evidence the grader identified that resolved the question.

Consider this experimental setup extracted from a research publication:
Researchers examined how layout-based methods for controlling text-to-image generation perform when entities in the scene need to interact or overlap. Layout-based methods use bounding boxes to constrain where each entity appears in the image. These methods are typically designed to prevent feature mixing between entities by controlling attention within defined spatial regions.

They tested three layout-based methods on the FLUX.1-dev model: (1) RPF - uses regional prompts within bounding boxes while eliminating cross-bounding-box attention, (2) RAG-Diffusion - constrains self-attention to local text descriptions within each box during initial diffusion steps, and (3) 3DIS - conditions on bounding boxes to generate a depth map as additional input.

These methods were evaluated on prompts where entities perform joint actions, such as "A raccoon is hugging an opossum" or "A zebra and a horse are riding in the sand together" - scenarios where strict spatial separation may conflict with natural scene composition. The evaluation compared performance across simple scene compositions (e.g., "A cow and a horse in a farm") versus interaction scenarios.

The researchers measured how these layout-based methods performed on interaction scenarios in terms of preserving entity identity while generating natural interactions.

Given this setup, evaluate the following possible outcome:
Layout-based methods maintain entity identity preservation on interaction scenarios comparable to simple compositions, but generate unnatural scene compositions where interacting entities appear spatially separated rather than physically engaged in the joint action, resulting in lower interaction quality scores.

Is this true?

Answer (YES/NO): NO